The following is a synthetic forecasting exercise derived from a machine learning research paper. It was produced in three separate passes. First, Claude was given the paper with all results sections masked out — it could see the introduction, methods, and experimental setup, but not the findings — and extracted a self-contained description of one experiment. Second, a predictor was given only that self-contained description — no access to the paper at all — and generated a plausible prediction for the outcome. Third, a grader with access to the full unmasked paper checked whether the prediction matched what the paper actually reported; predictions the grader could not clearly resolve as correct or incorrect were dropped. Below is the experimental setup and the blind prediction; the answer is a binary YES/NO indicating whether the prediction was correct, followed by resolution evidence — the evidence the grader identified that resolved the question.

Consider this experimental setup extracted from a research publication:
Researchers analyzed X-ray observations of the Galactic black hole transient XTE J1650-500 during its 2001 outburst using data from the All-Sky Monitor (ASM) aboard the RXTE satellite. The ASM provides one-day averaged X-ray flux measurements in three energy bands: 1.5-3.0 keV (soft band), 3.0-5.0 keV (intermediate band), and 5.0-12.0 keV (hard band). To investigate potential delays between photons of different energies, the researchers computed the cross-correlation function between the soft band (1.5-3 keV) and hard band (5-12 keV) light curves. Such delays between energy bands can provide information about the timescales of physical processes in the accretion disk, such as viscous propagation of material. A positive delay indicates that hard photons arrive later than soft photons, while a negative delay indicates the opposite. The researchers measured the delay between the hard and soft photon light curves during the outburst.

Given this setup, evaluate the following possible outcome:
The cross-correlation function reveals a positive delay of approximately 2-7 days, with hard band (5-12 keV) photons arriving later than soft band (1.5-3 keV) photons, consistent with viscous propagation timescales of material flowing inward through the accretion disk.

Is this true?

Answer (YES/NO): NO